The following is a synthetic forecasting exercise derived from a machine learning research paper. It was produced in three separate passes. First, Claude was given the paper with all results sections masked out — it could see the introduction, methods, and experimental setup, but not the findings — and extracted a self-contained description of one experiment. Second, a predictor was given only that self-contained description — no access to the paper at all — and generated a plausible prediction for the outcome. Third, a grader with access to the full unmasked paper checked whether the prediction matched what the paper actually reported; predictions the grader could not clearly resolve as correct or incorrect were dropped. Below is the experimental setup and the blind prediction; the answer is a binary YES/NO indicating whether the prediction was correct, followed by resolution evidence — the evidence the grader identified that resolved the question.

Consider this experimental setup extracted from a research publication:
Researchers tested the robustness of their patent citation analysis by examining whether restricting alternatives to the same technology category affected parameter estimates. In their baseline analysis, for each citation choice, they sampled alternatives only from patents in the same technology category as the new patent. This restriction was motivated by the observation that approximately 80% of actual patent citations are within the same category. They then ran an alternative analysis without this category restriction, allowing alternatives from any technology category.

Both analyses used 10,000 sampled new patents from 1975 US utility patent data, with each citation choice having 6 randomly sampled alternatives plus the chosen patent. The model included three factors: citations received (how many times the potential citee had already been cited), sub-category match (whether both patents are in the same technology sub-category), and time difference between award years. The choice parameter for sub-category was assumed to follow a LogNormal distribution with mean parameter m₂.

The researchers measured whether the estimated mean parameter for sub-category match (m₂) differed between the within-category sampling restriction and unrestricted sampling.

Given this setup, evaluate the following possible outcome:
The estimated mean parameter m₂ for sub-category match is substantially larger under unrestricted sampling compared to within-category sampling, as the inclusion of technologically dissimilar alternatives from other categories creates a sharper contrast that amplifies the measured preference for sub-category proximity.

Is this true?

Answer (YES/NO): YES